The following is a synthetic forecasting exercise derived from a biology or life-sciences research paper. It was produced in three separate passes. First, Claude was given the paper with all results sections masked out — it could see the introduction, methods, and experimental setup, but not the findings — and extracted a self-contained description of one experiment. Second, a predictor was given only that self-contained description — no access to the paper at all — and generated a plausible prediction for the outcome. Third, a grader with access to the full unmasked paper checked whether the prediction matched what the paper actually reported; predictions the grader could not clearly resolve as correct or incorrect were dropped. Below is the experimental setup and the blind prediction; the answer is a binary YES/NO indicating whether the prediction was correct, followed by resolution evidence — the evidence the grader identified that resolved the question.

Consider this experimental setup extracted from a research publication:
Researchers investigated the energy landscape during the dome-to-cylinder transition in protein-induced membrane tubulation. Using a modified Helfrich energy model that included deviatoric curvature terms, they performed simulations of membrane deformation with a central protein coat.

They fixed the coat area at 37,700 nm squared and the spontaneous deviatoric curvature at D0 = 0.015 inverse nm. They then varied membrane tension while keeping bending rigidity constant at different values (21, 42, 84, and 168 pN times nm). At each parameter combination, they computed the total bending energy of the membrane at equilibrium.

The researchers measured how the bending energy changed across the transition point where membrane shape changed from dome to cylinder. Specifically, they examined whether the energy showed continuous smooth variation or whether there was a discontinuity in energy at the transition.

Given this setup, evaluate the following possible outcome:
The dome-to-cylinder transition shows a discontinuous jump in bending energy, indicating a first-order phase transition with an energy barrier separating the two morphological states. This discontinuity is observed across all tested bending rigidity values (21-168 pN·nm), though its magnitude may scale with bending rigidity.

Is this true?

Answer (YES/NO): YES